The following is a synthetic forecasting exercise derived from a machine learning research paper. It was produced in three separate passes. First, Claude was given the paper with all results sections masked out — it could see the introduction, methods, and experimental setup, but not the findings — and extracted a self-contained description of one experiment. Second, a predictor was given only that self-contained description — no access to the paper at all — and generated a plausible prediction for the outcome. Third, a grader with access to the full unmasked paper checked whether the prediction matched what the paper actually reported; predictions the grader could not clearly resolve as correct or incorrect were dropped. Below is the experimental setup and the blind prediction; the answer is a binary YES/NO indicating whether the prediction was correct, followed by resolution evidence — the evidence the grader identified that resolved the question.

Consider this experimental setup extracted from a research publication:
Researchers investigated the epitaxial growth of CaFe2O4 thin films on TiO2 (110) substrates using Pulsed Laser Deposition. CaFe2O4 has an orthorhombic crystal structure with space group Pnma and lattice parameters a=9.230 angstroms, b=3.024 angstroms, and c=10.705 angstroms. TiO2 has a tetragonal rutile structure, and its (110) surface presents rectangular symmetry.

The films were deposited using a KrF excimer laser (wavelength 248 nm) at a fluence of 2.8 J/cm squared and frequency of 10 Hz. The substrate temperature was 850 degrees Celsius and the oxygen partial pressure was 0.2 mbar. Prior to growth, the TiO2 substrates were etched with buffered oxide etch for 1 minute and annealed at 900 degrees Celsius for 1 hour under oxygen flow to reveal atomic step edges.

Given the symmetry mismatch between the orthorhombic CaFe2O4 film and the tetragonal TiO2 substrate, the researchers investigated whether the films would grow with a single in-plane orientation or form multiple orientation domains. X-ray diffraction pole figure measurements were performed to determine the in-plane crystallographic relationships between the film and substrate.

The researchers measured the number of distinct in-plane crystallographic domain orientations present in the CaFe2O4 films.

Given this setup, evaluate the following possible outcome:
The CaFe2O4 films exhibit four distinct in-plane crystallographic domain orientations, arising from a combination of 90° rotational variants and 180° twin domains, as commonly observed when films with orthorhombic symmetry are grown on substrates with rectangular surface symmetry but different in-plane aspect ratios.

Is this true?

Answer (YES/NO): NO